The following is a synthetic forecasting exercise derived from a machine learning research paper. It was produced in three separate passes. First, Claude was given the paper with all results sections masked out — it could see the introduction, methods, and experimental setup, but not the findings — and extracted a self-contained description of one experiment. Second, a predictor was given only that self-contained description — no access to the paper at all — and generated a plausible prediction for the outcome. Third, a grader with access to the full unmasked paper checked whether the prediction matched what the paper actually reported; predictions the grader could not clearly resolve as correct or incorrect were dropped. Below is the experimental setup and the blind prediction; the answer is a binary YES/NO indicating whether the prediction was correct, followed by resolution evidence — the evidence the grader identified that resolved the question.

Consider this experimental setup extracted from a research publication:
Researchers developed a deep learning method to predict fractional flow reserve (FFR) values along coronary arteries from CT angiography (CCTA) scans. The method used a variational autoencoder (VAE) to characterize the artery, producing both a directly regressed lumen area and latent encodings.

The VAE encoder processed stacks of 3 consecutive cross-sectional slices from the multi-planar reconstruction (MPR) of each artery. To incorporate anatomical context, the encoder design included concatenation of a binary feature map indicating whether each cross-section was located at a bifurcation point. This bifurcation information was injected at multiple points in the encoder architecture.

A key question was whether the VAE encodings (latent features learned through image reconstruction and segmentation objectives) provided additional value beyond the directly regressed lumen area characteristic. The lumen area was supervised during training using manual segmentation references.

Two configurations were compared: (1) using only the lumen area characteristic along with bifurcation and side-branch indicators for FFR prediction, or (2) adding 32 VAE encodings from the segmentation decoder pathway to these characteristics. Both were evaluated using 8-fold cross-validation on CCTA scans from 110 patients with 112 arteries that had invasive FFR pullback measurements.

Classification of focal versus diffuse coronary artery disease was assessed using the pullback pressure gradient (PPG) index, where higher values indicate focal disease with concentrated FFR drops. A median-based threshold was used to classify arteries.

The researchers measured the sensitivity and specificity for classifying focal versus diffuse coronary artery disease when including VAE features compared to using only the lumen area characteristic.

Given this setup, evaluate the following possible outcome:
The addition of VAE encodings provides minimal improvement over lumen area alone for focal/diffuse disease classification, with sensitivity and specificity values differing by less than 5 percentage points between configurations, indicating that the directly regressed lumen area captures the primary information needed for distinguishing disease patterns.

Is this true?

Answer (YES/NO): NO